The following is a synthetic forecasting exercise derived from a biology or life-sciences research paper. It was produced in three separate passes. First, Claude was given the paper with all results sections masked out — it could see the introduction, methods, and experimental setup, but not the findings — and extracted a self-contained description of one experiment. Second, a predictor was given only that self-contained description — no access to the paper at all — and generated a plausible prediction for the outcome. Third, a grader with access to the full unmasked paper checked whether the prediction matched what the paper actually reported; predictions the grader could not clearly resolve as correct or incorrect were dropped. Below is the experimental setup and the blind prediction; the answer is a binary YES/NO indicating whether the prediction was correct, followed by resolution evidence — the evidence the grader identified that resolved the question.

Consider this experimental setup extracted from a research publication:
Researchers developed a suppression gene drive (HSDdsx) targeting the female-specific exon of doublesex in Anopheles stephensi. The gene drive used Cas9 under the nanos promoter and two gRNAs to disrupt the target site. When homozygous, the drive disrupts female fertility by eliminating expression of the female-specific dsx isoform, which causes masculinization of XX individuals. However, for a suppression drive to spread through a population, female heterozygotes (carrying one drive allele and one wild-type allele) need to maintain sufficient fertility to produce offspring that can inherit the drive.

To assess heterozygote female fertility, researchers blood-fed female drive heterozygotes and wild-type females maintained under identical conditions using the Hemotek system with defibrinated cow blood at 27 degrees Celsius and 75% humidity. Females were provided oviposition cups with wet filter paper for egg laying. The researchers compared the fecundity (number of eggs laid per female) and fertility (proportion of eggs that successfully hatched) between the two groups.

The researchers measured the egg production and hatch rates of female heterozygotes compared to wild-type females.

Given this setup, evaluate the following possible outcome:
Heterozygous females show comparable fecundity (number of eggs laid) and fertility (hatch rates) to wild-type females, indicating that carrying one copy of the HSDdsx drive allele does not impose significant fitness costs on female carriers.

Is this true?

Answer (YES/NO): NO